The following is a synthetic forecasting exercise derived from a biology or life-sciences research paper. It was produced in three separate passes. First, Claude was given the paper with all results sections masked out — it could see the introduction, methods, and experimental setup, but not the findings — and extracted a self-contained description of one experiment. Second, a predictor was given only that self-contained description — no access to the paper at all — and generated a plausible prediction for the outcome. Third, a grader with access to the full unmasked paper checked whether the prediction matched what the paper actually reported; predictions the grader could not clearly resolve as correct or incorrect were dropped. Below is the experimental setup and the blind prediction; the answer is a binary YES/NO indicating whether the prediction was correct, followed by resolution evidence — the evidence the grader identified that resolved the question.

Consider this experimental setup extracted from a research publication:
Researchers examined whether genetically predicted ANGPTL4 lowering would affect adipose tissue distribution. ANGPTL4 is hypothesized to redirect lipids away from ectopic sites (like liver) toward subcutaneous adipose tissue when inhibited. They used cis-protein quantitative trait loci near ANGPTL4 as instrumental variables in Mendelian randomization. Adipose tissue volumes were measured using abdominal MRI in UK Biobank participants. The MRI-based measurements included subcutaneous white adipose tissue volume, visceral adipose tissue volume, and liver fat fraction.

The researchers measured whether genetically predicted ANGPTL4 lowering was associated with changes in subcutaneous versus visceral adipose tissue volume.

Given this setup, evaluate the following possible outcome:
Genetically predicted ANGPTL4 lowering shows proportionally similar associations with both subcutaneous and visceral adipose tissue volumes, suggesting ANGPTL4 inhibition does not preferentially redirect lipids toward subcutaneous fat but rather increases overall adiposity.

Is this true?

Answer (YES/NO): NO